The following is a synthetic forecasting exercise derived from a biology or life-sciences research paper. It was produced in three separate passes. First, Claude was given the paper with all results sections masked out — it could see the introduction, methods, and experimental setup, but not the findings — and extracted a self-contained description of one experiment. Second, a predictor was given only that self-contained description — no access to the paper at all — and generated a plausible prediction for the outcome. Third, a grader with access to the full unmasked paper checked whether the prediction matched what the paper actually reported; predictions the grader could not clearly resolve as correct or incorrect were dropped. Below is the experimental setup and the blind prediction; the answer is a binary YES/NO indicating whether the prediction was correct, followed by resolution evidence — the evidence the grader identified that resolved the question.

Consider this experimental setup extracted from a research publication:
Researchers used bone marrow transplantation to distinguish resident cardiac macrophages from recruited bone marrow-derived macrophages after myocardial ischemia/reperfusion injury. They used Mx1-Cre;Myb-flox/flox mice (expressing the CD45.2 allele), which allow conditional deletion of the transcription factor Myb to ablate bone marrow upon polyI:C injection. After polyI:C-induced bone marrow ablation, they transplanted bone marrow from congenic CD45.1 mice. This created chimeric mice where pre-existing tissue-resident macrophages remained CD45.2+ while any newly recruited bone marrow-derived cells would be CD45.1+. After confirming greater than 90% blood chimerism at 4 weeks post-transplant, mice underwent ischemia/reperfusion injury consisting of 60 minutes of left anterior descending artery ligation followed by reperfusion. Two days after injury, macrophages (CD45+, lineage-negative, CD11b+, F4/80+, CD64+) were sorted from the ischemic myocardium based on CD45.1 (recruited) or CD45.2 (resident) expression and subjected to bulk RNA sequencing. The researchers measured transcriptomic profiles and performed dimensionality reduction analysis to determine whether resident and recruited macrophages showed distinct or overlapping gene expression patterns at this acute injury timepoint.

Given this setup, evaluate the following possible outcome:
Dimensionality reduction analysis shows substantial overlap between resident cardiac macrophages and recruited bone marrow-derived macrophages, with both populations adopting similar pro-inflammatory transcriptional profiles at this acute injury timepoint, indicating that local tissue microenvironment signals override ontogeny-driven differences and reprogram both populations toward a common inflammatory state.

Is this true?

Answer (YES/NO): NO